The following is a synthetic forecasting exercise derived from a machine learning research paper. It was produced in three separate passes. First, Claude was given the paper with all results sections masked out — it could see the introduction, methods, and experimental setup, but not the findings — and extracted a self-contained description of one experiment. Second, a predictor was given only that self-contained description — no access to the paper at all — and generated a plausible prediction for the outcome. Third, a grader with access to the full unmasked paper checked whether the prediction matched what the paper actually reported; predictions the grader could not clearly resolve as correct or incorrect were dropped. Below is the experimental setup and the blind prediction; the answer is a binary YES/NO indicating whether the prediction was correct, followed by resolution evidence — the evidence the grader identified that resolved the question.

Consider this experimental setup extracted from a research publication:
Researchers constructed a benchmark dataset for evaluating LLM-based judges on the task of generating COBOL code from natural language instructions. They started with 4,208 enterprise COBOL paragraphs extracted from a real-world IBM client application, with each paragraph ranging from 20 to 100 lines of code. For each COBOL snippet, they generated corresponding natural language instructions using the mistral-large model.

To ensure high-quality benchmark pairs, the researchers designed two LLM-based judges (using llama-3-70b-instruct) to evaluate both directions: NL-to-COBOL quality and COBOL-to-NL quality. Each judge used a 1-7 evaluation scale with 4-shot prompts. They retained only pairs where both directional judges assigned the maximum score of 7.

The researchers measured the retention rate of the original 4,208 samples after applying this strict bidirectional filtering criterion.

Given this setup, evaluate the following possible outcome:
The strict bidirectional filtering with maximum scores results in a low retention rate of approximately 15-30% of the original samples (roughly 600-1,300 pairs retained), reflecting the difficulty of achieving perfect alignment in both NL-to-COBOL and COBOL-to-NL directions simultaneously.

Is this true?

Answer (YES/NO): NO